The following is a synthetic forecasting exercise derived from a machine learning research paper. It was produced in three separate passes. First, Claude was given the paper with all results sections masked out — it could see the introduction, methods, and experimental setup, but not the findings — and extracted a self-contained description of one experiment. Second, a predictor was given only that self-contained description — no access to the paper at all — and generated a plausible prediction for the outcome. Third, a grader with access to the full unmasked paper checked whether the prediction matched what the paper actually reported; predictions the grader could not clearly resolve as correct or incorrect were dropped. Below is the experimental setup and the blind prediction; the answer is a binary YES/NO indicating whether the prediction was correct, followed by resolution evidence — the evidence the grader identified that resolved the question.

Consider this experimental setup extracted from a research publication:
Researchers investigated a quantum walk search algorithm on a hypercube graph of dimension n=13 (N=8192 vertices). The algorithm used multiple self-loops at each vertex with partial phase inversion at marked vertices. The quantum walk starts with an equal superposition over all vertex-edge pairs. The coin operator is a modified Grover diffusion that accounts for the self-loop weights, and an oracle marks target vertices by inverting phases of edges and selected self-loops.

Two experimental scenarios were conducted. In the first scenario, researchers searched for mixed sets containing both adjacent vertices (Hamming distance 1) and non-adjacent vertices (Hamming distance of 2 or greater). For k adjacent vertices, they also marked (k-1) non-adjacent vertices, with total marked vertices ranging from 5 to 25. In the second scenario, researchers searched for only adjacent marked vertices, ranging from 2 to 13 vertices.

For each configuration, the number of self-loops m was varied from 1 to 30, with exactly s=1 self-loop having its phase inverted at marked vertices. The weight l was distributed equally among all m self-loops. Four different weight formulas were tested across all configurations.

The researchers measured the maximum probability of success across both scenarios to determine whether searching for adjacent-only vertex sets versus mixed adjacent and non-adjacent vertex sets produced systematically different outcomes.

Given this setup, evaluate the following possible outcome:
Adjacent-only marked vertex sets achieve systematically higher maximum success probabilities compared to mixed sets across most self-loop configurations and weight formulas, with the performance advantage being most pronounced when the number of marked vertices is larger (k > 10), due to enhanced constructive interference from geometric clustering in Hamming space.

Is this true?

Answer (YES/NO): NO